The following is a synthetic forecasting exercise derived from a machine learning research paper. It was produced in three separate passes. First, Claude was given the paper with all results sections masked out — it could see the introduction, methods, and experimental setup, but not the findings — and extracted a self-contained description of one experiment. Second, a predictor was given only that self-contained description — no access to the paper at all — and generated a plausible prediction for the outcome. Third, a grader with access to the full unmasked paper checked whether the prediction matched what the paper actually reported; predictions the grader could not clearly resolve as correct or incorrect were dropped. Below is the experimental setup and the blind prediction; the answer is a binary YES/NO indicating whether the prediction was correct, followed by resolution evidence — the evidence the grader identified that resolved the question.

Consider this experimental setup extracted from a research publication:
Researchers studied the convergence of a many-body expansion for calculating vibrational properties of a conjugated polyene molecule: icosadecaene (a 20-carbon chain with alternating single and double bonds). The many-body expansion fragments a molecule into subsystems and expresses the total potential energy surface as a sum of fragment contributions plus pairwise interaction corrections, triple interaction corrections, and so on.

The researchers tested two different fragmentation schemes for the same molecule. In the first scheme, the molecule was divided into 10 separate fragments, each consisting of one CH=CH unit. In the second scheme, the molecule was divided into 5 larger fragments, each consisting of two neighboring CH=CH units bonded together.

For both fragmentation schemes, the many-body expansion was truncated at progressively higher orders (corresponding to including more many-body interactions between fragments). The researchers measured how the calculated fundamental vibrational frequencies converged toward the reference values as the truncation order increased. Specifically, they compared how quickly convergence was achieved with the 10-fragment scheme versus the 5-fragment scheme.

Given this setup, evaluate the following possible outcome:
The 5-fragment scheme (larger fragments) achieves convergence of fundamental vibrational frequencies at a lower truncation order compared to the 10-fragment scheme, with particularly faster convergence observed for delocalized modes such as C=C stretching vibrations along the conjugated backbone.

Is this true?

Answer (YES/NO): NO